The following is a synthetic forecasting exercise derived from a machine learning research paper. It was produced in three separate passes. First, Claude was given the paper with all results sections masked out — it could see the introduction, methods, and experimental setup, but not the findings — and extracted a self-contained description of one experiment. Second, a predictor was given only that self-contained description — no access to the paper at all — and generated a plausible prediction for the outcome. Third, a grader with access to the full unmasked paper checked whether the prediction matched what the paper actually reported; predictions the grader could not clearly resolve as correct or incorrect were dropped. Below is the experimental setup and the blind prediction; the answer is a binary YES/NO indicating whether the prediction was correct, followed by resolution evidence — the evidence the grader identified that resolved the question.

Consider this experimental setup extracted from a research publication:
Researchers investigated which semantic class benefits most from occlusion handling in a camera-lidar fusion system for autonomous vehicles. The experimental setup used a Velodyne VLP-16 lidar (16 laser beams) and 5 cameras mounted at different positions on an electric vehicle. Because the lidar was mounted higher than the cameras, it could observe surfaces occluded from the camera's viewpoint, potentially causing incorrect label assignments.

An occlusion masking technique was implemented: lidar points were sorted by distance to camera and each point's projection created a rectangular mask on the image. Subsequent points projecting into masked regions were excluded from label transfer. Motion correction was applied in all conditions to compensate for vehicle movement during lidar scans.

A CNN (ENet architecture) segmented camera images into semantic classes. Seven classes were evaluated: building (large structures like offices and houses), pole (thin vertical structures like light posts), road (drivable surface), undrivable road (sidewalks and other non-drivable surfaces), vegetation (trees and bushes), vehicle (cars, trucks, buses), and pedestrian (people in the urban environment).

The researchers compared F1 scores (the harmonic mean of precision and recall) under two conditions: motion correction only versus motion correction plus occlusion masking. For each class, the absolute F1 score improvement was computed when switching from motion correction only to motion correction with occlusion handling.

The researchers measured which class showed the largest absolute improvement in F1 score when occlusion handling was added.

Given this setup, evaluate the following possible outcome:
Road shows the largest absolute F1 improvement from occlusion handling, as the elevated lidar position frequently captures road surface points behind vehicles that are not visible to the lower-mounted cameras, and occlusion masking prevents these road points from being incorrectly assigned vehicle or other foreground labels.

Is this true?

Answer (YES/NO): NO